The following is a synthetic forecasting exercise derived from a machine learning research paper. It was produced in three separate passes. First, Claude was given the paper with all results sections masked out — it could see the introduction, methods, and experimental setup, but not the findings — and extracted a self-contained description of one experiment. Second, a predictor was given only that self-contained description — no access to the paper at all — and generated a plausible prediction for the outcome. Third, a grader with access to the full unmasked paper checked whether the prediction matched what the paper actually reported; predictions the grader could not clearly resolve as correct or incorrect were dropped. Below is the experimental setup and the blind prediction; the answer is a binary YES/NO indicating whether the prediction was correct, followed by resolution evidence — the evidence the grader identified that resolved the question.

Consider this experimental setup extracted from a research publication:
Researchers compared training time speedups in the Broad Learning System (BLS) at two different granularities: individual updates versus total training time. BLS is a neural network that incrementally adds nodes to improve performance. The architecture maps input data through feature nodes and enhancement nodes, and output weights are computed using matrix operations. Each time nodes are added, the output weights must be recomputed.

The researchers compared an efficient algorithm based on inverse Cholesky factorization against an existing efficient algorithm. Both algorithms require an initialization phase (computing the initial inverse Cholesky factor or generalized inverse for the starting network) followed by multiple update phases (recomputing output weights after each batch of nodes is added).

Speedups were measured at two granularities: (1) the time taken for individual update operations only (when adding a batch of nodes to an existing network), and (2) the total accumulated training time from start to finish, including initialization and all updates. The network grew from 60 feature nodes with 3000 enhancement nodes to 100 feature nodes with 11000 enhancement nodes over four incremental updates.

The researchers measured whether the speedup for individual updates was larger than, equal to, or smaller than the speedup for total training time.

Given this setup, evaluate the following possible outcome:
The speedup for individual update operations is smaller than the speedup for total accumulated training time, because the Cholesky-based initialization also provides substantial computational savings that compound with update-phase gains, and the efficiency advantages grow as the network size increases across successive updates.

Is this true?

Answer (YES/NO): NO